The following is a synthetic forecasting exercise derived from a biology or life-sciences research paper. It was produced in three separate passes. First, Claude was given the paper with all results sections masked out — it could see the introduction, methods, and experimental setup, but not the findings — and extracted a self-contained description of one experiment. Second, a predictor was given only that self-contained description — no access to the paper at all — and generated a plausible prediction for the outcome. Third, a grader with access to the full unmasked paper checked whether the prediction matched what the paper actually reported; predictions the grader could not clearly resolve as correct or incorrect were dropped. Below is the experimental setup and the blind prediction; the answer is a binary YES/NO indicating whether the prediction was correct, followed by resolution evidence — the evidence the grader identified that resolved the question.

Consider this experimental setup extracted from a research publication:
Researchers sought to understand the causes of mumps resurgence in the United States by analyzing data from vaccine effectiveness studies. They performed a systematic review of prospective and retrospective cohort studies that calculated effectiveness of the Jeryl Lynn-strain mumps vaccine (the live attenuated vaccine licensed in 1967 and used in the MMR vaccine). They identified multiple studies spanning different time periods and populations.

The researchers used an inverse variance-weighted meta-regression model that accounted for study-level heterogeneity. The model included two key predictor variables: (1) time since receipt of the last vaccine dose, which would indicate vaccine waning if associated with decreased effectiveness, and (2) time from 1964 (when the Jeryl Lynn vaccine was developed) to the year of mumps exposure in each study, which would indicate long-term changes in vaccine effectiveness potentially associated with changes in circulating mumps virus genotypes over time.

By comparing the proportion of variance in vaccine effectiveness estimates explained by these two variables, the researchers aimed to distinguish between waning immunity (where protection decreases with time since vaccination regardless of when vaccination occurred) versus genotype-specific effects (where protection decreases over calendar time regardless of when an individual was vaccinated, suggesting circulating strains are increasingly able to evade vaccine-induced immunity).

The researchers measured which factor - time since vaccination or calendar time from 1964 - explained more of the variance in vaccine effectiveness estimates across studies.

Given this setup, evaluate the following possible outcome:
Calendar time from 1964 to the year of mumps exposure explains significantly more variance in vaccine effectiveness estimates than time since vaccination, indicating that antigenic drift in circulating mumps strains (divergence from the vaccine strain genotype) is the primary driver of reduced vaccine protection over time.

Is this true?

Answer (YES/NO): NO